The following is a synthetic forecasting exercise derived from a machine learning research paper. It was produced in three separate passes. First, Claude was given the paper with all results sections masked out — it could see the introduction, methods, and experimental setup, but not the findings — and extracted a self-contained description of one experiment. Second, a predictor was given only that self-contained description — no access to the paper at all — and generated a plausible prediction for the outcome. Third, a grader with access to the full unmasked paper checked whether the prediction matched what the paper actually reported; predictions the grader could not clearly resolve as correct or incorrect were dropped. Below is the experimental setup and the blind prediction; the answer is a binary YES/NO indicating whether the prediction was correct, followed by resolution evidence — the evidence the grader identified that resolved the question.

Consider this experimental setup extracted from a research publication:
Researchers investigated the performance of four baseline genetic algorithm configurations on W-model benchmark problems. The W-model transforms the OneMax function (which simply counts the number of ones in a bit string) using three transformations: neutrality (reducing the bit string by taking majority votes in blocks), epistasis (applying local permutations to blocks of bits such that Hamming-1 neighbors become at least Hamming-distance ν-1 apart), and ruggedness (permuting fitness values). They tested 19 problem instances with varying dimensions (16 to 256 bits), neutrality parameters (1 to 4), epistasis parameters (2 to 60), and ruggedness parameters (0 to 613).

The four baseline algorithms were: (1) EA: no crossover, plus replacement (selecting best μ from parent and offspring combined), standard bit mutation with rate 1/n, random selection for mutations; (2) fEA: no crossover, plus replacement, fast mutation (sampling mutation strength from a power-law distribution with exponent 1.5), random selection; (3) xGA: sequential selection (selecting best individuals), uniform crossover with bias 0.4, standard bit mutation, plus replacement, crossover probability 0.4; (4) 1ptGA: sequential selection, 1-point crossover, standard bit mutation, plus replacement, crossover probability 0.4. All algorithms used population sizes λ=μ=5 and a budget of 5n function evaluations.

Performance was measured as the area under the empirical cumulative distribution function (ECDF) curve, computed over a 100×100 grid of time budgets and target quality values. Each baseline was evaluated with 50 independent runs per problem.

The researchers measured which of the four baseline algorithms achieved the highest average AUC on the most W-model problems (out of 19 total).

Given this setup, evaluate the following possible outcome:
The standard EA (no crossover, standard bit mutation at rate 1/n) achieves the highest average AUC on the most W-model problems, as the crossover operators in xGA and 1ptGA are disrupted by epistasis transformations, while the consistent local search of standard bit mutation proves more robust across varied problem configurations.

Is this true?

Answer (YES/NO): NO